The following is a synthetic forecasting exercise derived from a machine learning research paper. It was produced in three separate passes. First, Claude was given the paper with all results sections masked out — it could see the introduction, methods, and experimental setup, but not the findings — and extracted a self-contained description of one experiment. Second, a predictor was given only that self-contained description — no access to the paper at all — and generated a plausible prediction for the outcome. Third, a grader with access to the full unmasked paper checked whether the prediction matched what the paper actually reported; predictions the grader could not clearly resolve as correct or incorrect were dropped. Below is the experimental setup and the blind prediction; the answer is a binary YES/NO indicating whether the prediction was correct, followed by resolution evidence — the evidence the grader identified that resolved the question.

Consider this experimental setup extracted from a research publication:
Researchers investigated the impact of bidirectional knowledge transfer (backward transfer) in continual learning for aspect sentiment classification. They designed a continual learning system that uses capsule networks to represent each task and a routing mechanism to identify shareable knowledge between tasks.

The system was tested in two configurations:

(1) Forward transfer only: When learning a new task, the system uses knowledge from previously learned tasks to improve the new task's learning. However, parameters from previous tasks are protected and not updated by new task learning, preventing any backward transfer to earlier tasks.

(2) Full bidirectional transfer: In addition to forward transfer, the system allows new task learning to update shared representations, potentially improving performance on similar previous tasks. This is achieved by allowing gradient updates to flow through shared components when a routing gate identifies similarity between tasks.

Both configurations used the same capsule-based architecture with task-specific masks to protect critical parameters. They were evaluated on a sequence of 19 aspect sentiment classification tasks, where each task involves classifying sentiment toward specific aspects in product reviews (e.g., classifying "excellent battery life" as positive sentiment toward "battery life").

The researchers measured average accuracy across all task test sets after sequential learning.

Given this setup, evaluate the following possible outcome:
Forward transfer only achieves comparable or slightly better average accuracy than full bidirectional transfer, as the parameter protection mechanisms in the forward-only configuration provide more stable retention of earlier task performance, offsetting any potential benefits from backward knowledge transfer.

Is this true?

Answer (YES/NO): NO